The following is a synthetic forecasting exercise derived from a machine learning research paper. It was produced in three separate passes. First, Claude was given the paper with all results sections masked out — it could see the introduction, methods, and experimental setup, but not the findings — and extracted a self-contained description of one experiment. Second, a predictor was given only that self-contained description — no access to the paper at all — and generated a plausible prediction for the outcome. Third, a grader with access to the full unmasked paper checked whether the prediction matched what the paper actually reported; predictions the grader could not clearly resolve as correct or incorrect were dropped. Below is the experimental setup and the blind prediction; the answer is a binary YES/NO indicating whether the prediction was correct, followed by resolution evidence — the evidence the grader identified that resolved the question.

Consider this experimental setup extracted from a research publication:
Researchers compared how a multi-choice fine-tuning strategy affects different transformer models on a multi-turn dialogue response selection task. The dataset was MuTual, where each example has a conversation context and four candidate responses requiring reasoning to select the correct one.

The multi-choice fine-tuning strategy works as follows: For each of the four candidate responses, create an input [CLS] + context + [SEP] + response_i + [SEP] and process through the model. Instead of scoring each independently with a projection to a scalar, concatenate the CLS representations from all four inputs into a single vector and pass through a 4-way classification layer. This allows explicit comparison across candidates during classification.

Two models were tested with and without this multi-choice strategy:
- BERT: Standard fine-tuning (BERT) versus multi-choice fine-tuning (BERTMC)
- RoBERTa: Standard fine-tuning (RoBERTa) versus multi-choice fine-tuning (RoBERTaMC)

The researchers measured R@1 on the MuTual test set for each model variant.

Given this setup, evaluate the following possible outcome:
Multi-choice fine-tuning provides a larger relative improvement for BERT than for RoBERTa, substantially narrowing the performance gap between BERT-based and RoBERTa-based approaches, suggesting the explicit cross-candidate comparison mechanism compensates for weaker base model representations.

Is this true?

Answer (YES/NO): NO